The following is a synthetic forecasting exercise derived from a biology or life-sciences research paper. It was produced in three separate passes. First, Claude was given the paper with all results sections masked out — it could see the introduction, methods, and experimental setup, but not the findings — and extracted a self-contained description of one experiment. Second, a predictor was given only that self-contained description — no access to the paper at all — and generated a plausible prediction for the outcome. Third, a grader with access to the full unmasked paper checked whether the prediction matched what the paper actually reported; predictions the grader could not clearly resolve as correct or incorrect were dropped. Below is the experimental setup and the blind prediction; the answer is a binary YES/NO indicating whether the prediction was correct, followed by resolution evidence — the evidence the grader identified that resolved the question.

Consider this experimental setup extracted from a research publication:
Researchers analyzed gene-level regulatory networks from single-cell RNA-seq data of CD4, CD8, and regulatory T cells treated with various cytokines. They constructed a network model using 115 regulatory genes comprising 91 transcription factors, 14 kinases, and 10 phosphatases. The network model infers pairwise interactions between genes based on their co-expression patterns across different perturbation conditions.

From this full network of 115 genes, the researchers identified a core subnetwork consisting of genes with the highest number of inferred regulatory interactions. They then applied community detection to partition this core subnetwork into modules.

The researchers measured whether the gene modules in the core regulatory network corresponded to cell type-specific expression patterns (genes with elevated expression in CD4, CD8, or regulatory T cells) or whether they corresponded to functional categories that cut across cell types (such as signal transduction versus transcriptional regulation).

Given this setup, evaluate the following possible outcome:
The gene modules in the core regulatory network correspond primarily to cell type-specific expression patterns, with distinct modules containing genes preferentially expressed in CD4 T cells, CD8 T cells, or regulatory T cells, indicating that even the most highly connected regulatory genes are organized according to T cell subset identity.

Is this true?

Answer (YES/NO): YES